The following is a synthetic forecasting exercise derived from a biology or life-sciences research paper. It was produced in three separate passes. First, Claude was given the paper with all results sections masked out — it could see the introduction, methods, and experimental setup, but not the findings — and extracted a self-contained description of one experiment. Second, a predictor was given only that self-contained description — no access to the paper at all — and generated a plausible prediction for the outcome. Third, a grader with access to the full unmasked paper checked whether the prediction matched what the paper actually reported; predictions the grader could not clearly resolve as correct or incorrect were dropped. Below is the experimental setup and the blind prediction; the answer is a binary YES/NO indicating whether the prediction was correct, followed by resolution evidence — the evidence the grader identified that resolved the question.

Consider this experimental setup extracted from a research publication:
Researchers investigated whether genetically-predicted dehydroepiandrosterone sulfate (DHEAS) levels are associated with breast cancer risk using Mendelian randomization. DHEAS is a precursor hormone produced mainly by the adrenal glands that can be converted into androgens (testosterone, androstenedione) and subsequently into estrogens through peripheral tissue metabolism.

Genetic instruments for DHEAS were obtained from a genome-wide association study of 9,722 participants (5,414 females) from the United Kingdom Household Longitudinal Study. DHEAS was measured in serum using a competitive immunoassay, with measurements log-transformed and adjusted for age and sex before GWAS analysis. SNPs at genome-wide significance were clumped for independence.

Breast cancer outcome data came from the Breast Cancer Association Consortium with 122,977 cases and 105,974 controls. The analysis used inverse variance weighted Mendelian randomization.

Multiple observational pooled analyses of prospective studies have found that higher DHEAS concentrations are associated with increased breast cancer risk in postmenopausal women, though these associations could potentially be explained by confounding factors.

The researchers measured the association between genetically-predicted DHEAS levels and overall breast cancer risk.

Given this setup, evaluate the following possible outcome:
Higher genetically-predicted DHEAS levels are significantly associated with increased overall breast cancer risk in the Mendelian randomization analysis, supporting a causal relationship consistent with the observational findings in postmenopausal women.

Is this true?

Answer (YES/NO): NO